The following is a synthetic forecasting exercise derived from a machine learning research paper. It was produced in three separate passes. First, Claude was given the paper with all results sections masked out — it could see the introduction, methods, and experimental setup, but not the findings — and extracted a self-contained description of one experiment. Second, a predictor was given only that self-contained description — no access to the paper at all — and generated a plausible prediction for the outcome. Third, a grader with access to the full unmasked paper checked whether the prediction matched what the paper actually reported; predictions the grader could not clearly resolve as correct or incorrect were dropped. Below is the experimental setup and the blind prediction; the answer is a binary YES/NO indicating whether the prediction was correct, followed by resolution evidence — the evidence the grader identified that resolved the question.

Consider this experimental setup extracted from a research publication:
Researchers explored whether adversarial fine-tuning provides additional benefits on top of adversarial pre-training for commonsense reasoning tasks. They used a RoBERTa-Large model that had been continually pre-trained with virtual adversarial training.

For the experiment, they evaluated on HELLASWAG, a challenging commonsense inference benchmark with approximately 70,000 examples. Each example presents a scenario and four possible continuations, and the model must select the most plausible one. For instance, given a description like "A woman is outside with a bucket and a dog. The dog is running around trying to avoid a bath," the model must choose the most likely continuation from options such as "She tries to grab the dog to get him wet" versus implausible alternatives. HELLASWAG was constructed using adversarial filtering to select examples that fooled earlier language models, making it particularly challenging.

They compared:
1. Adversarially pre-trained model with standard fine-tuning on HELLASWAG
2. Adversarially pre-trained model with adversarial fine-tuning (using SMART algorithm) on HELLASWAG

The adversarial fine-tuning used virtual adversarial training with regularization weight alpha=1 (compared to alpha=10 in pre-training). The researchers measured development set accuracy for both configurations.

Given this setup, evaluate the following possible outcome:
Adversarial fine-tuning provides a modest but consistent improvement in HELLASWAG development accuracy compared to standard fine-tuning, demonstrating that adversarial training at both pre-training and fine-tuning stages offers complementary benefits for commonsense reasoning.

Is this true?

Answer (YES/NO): YES